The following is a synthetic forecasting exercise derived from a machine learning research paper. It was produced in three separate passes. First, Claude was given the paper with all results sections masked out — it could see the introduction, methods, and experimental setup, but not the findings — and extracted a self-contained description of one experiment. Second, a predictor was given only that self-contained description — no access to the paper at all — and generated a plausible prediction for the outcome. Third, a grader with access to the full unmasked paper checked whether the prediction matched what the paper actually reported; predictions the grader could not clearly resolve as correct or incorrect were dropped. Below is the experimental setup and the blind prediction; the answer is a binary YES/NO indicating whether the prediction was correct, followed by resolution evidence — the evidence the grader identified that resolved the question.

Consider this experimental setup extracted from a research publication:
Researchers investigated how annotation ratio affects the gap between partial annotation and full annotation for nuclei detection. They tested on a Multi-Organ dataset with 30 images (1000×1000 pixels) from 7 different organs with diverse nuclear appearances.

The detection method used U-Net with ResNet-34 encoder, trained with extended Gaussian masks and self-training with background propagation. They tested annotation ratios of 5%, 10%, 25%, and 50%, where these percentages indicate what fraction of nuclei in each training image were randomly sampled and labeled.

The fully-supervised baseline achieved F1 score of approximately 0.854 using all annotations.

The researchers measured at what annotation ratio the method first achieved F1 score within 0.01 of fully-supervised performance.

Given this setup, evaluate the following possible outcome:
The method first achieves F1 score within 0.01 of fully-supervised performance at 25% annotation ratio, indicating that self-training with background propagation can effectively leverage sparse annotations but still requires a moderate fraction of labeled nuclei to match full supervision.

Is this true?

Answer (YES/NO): NO